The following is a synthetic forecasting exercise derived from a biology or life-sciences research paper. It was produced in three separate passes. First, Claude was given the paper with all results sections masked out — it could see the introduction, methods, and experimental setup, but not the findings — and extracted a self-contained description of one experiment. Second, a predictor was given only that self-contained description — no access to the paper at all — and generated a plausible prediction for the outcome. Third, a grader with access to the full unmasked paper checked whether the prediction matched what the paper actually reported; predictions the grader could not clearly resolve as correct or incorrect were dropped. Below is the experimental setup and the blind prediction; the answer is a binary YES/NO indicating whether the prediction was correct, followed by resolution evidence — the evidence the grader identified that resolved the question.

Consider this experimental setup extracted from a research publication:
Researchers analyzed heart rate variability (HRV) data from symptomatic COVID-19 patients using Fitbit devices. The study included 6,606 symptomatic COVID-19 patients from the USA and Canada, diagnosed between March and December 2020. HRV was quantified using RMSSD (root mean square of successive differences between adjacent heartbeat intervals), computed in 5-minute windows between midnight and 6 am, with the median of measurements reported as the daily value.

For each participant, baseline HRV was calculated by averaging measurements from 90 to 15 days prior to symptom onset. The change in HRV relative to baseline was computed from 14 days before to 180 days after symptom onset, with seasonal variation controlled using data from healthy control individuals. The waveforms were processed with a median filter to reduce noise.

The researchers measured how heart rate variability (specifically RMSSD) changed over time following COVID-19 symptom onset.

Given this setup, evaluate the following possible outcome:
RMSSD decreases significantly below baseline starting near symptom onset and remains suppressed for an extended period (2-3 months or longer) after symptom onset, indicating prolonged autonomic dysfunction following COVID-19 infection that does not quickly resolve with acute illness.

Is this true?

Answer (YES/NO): NO